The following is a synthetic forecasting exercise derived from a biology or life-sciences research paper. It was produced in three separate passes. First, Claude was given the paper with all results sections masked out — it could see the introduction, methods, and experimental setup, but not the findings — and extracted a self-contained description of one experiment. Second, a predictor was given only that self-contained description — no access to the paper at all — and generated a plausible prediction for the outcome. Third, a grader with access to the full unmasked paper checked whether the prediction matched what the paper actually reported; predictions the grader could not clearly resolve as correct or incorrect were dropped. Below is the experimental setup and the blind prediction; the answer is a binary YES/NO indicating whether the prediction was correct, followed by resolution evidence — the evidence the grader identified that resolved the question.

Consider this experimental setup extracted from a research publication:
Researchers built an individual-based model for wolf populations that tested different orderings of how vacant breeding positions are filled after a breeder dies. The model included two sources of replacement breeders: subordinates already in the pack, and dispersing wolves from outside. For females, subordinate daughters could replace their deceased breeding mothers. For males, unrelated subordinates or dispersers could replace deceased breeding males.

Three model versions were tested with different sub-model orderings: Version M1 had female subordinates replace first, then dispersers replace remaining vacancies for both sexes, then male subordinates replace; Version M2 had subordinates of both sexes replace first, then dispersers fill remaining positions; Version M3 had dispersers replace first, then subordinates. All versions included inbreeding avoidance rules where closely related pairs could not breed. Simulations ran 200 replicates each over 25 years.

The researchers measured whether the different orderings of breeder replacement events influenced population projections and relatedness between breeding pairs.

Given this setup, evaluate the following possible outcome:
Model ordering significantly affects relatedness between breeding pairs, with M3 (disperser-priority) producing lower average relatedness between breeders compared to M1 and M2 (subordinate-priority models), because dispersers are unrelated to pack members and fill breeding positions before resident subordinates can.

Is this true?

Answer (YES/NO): NO